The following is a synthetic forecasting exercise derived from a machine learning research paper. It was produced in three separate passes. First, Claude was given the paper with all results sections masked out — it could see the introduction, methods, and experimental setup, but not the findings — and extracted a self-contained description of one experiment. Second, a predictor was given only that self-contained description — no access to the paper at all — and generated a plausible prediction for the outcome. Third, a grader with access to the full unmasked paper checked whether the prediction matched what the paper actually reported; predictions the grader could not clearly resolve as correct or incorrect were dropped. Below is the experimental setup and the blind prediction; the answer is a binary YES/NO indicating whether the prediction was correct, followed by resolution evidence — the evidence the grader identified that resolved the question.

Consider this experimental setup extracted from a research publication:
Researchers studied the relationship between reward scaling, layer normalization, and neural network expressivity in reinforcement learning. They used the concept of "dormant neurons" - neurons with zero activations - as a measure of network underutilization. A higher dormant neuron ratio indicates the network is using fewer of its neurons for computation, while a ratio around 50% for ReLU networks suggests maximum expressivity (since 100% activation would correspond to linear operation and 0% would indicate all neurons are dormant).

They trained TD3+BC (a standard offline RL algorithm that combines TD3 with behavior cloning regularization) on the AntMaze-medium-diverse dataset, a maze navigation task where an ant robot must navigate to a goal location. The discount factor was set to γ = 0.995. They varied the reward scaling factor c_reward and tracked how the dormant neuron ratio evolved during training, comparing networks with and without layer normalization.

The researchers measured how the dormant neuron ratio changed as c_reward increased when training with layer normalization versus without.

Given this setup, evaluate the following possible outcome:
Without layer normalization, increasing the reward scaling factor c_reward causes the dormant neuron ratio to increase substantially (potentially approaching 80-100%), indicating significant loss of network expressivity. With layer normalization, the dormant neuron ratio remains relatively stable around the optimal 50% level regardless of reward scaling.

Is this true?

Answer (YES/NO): NO